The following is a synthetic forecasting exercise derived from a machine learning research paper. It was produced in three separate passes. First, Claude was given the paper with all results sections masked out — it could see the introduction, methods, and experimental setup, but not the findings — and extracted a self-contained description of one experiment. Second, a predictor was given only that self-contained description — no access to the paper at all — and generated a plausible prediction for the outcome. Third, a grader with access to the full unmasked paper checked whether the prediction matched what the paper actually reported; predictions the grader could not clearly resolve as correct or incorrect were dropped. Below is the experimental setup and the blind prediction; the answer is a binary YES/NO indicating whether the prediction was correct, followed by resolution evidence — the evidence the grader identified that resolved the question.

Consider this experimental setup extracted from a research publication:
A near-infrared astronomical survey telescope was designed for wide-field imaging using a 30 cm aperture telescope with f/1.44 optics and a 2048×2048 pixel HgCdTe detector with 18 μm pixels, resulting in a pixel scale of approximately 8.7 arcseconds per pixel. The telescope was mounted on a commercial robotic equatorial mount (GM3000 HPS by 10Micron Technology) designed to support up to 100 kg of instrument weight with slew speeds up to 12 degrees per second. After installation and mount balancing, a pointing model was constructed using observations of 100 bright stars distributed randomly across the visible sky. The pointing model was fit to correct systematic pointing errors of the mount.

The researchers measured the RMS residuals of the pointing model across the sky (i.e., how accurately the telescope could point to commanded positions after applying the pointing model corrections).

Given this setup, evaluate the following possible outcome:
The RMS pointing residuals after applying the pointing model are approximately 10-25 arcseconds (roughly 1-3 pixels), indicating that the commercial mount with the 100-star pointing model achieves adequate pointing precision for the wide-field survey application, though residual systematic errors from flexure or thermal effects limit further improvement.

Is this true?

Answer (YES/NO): YES